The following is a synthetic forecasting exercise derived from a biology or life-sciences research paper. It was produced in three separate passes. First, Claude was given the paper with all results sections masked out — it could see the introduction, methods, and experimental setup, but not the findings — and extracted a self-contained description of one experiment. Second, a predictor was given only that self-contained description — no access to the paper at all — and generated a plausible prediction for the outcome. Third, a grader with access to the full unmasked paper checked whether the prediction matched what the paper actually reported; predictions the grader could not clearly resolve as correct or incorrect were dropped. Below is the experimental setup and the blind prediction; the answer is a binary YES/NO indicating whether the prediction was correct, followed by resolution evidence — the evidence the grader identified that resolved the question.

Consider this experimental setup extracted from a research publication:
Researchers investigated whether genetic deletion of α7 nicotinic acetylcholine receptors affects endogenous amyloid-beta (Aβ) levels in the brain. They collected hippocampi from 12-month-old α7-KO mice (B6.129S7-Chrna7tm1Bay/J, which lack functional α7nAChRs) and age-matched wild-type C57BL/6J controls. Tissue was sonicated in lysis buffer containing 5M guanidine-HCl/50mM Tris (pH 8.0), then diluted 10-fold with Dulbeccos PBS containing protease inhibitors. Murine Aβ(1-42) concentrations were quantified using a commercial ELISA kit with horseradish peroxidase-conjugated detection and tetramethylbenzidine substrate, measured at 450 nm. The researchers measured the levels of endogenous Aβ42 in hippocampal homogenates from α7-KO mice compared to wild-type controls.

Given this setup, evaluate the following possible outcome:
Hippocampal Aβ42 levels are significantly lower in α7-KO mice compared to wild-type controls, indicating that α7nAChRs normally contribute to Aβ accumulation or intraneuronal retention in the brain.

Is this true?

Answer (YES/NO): NO